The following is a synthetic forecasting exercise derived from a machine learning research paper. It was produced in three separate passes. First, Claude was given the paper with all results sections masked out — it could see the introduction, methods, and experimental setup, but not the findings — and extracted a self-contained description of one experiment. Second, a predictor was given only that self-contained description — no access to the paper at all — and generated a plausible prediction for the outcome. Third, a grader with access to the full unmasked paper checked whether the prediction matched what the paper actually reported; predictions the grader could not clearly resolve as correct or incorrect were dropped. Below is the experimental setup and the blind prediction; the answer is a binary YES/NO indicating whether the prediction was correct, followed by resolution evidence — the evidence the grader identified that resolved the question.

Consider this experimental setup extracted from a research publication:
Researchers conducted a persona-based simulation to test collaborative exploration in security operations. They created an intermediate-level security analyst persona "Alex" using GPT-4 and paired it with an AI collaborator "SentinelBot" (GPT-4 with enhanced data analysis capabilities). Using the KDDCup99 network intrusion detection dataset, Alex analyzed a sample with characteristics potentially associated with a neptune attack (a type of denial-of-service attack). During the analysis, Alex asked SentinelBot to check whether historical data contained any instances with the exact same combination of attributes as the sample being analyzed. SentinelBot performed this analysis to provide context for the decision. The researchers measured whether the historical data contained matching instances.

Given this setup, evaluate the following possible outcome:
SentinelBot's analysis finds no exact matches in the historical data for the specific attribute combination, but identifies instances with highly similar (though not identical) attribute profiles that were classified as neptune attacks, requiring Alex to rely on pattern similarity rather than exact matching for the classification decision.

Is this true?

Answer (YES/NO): NO